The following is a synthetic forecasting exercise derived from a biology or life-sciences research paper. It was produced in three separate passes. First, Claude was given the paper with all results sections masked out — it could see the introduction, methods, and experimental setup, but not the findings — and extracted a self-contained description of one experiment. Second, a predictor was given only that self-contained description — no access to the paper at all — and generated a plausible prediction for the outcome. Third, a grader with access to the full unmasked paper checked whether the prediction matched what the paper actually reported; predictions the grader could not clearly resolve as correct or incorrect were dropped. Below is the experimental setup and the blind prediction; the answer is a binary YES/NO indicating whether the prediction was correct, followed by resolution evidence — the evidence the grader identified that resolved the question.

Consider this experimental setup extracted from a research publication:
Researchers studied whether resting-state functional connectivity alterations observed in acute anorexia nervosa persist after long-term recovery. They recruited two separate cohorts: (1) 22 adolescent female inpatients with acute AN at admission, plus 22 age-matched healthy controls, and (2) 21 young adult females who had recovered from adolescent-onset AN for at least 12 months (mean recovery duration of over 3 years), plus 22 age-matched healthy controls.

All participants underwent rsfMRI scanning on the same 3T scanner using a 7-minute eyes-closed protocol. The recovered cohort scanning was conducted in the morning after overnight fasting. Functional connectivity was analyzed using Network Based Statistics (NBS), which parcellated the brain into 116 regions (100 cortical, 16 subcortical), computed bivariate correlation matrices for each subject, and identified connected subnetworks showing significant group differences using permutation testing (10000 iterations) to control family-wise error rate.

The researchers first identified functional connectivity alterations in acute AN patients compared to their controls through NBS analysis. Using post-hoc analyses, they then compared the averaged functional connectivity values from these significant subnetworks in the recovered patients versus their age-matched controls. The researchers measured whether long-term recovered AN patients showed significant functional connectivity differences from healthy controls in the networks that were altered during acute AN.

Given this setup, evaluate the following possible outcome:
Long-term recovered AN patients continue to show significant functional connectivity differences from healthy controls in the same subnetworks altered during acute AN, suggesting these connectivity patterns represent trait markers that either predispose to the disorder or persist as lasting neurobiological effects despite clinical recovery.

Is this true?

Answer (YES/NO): NO